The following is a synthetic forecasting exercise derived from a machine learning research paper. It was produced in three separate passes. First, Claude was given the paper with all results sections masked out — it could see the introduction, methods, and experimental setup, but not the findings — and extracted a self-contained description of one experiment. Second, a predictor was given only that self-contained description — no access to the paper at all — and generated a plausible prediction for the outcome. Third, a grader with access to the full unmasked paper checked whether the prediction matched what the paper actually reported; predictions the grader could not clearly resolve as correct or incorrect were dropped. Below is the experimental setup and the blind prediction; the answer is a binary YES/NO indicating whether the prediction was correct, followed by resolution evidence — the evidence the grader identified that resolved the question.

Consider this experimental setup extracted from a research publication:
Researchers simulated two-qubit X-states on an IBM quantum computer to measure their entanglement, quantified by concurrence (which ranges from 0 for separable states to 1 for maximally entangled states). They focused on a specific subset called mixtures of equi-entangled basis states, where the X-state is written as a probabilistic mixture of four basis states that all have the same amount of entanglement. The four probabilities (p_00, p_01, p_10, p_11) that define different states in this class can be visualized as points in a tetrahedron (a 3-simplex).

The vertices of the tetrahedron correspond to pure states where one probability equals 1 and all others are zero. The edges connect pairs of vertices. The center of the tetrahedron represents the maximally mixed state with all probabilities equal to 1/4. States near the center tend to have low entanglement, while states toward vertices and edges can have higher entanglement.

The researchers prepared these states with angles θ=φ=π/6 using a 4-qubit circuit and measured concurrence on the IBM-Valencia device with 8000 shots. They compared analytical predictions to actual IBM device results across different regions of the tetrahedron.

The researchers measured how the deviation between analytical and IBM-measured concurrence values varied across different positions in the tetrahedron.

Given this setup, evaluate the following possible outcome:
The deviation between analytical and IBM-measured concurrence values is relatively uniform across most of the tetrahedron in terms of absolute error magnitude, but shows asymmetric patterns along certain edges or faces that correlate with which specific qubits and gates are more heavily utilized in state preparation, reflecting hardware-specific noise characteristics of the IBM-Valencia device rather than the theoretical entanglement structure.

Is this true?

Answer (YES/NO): NO